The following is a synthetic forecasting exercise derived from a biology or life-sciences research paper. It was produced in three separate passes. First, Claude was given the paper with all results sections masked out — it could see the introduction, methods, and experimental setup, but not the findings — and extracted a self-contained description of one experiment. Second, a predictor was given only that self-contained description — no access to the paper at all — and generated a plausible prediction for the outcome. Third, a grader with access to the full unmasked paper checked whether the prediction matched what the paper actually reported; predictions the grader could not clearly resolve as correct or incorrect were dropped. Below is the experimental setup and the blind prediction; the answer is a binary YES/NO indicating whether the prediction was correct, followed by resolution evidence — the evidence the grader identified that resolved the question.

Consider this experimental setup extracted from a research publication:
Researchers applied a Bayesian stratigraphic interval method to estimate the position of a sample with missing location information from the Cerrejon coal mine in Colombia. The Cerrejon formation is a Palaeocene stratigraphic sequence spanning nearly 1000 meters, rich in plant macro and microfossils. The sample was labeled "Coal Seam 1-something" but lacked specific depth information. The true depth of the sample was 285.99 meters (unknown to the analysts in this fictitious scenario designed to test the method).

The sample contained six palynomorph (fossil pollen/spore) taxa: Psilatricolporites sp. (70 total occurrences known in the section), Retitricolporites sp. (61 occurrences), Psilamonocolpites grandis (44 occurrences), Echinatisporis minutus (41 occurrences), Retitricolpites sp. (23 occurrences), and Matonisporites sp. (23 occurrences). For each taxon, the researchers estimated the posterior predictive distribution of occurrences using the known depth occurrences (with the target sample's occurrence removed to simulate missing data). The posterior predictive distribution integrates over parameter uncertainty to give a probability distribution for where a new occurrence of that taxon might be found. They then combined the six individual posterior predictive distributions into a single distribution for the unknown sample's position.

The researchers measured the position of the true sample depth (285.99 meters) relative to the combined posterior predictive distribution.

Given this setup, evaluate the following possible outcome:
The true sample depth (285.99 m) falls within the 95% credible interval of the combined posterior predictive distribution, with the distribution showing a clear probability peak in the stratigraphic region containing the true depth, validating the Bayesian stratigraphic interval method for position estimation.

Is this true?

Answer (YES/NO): NO